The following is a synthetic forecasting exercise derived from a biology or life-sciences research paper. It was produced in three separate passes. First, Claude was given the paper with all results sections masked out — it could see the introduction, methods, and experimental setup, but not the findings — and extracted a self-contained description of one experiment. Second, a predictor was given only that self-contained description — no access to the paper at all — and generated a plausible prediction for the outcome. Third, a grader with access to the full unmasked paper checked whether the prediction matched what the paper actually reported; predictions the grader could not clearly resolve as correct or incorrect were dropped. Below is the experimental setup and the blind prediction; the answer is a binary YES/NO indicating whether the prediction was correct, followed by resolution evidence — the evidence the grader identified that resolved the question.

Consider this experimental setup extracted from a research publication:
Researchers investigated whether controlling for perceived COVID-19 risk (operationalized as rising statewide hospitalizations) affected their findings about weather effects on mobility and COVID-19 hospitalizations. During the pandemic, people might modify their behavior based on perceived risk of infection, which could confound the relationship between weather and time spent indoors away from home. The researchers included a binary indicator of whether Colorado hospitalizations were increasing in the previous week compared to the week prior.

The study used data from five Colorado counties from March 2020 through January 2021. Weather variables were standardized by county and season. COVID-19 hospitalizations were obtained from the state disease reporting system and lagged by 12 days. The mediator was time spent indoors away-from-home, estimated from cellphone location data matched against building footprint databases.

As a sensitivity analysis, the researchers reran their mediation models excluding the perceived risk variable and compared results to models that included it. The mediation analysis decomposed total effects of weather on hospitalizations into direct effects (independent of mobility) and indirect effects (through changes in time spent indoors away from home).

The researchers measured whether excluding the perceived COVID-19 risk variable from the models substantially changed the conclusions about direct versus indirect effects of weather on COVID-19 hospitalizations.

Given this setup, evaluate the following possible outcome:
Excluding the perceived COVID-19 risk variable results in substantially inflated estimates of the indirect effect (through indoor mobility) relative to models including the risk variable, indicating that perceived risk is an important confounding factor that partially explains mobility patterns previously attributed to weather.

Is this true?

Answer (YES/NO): NO